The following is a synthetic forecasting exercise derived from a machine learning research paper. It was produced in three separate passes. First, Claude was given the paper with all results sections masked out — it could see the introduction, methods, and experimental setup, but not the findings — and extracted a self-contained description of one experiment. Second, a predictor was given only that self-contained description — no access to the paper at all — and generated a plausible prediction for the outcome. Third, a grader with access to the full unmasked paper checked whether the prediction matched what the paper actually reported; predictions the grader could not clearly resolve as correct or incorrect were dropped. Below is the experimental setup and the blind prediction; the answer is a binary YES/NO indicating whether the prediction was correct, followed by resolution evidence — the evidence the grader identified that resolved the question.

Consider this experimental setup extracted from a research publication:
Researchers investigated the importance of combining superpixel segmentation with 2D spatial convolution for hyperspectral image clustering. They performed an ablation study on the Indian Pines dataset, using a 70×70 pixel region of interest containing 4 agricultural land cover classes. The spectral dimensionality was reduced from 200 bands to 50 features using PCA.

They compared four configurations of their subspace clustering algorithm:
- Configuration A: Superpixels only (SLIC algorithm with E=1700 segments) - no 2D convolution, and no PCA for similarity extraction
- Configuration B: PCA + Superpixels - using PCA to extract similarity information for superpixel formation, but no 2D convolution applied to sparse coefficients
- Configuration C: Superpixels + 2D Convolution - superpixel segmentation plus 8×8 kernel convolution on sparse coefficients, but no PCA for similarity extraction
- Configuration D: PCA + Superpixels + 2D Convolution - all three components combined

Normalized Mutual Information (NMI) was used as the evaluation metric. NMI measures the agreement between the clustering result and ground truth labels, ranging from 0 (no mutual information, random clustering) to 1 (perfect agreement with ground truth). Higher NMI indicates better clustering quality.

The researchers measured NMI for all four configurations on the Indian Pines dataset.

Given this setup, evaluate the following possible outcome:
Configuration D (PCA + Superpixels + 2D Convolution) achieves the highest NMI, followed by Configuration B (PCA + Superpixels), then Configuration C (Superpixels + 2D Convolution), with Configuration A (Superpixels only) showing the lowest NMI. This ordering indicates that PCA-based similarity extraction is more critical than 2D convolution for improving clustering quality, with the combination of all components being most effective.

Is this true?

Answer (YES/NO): NO